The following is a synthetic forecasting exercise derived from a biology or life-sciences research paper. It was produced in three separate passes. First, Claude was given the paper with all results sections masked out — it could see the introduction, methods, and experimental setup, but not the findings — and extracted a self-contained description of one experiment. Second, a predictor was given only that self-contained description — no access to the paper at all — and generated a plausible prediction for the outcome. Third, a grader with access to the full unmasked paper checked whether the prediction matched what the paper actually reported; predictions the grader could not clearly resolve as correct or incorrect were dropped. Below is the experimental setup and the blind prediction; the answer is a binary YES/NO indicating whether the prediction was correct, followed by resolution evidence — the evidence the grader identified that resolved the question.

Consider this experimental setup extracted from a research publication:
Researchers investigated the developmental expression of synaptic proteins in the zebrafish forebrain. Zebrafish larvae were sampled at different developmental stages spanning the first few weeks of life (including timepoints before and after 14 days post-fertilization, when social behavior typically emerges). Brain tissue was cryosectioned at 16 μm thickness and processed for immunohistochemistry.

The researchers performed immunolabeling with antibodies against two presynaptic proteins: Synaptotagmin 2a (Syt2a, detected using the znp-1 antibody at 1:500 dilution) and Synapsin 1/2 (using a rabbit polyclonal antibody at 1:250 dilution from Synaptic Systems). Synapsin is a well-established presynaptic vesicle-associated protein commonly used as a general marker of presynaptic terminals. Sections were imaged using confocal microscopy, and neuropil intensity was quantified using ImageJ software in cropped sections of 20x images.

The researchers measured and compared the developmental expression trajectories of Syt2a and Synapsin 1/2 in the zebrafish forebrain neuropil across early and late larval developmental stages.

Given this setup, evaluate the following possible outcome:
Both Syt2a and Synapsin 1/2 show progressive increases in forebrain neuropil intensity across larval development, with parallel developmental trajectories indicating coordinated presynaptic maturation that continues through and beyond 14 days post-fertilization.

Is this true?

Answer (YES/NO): NO